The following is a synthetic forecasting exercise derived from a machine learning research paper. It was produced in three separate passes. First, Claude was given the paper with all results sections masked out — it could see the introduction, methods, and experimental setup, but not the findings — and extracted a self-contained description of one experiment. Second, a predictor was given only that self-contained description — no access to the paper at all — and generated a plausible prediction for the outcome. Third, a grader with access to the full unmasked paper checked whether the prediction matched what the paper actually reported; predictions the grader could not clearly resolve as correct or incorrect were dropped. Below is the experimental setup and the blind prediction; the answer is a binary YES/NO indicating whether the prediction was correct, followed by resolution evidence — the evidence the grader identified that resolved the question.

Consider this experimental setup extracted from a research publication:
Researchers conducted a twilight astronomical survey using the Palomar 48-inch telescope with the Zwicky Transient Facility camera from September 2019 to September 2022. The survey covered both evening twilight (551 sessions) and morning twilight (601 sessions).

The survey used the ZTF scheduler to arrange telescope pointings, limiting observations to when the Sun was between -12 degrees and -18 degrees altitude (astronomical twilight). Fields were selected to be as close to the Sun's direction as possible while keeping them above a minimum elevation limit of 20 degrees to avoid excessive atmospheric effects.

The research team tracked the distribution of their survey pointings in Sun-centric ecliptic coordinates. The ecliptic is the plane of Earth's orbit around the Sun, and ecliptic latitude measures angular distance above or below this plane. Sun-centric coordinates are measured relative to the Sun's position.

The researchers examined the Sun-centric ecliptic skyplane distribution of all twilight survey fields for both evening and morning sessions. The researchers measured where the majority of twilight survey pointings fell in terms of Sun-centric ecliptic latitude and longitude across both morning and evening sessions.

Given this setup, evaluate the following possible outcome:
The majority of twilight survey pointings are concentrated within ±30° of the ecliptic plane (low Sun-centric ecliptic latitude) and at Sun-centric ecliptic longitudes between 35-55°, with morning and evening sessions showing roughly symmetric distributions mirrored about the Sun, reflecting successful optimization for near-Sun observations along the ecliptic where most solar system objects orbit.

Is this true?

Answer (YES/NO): NO